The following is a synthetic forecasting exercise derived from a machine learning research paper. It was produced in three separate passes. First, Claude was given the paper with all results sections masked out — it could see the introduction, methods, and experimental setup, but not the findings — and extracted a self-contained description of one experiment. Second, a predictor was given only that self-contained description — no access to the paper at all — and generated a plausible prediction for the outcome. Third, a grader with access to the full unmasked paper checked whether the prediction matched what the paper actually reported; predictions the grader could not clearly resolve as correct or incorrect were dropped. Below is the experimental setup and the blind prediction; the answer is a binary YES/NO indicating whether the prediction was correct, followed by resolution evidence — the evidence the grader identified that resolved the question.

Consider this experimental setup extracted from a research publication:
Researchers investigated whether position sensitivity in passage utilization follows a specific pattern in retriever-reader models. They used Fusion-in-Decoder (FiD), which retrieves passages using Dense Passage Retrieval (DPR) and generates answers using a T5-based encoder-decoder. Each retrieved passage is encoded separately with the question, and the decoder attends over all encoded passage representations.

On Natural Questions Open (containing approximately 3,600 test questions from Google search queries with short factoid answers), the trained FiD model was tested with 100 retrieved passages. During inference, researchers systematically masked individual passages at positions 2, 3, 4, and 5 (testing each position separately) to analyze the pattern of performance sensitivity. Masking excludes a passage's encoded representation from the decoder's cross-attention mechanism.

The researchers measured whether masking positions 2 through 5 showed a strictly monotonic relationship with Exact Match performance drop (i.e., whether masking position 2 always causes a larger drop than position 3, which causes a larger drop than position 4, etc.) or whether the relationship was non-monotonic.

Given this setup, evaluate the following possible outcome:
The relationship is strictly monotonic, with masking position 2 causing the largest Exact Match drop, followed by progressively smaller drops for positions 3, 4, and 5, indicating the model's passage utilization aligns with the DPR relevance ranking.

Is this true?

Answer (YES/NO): NO